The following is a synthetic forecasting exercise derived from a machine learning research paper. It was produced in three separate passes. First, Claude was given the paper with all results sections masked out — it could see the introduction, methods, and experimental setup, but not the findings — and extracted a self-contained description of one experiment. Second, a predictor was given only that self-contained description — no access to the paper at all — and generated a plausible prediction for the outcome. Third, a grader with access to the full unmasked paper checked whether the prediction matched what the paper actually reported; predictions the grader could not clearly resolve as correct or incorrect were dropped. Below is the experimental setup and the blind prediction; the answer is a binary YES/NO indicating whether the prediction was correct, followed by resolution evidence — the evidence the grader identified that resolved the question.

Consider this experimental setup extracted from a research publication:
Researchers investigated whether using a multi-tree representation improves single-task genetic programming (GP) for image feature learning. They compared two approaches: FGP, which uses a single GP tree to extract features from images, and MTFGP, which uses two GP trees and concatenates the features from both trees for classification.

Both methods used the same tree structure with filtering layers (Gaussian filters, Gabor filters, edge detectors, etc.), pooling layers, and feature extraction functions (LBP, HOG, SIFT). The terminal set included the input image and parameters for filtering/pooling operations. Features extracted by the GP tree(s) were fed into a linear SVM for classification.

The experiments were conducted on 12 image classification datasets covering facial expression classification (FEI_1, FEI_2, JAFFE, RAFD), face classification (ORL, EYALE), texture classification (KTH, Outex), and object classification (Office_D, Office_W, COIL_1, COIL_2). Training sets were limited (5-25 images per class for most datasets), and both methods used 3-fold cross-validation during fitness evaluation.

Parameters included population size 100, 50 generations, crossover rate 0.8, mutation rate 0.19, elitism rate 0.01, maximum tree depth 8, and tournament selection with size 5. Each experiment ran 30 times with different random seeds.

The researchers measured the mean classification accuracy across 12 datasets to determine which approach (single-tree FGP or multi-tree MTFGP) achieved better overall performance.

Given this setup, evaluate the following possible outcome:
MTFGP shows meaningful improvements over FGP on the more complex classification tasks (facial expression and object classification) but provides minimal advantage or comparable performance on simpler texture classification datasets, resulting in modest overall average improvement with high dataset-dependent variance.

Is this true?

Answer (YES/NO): NO